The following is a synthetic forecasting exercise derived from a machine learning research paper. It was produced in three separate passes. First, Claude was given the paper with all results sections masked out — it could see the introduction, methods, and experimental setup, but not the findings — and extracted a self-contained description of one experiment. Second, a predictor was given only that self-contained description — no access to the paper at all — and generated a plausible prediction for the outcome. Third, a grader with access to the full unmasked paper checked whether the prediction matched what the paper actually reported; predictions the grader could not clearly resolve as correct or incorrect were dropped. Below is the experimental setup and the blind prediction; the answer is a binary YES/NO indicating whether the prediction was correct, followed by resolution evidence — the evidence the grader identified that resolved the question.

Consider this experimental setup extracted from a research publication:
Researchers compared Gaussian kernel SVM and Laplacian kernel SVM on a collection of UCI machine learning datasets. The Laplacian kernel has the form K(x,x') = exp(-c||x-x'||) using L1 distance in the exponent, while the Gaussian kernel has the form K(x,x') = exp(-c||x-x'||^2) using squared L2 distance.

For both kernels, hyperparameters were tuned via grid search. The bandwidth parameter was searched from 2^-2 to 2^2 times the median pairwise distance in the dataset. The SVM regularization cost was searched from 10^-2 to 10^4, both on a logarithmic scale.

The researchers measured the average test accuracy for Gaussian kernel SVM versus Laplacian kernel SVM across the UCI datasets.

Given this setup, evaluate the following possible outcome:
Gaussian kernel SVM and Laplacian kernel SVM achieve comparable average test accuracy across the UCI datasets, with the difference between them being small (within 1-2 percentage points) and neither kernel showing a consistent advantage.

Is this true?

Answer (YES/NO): YES